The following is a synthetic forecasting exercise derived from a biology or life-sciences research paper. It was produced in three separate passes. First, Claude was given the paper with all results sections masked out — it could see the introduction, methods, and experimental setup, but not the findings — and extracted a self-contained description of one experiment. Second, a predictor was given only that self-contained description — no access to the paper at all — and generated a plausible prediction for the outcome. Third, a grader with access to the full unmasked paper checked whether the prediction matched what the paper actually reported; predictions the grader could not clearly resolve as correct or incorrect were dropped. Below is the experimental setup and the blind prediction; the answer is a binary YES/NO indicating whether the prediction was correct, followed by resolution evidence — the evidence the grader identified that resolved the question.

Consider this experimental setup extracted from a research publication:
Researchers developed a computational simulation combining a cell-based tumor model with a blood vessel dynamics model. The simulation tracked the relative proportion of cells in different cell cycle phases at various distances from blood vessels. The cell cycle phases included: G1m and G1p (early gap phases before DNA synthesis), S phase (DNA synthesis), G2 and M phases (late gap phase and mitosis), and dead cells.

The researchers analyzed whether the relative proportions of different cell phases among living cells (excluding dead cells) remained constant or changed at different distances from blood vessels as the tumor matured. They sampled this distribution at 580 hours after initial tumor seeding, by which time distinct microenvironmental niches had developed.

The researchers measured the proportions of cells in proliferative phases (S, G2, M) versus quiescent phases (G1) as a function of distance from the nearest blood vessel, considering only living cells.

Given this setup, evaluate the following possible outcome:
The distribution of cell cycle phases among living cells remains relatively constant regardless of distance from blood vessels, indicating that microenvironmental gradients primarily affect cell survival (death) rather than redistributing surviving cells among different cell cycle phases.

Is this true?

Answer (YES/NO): YES